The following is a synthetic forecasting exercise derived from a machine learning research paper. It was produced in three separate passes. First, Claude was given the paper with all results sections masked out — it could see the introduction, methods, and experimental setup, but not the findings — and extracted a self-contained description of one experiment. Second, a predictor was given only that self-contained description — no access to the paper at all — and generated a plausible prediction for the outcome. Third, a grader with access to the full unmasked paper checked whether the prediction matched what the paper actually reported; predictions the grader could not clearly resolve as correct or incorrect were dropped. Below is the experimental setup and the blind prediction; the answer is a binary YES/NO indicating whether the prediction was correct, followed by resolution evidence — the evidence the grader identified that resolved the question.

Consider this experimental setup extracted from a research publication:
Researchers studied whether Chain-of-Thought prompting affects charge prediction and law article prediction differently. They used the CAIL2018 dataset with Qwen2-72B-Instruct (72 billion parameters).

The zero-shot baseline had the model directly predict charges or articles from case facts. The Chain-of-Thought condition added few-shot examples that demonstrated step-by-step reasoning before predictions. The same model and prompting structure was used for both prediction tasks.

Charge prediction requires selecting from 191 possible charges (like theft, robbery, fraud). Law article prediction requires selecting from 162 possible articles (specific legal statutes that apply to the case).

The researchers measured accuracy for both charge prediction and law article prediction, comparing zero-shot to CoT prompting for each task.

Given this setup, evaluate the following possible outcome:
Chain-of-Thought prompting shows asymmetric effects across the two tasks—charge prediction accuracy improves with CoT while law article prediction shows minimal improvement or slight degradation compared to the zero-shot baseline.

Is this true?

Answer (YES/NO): NO